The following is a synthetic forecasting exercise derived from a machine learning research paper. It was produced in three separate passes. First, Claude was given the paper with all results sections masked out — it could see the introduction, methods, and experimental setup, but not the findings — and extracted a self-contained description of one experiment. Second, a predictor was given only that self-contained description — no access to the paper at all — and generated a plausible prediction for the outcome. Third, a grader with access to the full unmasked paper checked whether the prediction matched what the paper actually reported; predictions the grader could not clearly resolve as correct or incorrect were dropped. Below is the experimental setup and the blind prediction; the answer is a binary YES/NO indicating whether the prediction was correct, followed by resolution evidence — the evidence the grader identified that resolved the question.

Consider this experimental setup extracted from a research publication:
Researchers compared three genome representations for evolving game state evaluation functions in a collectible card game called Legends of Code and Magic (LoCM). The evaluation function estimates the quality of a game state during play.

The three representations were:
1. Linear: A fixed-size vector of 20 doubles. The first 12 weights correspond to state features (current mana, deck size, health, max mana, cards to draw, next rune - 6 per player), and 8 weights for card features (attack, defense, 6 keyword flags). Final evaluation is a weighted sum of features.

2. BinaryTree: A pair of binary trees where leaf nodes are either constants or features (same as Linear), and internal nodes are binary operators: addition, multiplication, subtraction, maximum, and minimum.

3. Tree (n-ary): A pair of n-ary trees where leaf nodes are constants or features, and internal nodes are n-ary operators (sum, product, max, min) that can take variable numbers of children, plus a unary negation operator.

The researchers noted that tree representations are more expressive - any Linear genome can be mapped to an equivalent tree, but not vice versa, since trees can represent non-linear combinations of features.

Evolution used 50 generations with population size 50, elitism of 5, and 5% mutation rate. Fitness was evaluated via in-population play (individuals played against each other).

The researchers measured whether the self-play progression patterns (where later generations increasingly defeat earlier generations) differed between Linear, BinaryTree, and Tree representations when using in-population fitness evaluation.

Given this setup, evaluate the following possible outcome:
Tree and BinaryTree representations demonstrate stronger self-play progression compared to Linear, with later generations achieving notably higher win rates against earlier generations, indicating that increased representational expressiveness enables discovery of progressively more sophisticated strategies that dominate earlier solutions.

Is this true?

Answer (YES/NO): NO